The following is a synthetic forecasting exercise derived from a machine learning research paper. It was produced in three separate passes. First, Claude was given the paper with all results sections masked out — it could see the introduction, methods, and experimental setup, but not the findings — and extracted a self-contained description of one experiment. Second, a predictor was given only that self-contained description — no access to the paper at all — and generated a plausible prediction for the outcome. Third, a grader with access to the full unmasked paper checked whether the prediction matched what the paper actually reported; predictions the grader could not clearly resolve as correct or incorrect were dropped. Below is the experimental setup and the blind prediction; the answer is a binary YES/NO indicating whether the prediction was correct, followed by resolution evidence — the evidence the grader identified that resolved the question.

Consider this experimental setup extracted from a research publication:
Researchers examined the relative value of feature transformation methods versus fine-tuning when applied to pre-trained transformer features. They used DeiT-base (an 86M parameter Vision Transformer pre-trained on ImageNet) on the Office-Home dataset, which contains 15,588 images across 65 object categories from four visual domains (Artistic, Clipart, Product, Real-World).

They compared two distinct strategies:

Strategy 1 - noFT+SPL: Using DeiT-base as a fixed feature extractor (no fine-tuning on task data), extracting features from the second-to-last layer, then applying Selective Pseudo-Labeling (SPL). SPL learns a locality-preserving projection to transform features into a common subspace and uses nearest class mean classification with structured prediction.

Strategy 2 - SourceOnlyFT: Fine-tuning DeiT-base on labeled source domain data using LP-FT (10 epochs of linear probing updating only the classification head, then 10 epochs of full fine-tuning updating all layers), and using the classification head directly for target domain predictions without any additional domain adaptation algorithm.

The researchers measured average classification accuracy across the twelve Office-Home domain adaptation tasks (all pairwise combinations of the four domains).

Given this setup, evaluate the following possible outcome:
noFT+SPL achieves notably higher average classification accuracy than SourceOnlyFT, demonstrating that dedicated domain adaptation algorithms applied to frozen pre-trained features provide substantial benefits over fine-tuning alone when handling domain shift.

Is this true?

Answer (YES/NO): YES